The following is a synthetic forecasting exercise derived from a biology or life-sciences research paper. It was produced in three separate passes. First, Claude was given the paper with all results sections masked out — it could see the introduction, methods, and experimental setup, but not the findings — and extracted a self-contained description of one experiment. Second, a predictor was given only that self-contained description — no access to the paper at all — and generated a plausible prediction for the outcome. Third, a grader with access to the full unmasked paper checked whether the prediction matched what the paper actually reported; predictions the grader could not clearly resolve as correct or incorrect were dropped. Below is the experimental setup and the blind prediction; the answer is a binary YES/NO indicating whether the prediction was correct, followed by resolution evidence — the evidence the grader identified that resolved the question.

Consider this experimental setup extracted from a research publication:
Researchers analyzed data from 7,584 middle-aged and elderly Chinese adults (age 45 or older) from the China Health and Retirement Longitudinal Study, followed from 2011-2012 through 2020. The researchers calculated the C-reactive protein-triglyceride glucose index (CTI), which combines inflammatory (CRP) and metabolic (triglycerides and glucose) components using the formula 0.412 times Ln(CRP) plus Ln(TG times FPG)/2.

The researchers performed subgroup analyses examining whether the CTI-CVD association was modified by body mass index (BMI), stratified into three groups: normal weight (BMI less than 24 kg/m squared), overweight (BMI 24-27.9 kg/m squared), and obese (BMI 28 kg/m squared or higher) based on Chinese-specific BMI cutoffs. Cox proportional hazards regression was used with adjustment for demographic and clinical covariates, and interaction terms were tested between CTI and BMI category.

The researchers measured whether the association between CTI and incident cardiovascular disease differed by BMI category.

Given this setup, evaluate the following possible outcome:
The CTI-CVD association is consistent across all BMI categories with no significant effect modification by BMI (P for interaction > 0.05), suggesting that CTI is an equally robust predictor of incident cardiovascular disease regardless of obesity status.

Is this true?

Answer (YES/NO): NO